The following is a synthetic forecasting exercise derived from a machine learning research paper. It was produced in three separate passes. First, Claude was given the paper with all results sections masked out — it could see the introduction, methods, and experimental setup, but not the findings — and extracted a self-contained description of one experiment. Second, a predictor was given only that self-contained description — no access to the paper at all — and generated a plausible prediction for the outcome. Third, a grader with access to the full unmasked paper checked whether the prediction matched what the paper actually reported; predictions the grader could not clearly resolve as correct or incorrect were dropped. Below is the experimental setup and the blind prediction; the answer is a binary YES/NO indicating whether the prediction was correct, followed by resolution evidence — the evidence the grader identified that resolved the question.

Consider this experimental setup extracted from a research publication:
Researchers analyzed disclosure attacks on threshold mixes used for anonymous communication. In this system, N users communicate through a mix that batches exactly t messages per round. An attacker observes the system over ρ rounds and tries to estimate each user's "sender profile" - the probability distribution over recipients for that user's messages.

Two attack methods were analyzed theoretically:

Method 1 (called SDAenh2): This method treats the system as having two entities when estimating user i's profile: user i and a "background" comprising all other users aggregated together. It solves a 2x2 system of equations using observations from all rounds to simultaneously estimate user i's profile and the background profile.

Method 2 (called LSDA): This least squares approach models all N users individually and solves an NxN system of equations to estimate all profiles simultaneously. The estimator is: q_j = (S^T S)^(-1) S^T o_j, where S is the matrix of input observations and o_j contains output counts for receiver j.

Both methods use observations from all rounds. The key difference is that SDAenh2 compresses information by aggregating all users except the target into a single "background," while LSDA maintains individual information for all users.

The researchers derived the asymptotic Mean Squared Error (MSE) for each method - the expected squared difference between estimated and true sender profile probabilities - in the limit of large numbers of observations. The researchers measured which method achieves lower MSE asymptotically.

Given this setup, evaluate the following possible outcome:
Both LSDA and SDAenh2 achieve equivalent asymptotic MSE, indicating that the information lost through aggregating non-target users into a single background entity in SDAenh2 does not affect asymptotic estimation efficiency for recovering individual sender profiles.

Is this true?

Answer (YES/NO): NO